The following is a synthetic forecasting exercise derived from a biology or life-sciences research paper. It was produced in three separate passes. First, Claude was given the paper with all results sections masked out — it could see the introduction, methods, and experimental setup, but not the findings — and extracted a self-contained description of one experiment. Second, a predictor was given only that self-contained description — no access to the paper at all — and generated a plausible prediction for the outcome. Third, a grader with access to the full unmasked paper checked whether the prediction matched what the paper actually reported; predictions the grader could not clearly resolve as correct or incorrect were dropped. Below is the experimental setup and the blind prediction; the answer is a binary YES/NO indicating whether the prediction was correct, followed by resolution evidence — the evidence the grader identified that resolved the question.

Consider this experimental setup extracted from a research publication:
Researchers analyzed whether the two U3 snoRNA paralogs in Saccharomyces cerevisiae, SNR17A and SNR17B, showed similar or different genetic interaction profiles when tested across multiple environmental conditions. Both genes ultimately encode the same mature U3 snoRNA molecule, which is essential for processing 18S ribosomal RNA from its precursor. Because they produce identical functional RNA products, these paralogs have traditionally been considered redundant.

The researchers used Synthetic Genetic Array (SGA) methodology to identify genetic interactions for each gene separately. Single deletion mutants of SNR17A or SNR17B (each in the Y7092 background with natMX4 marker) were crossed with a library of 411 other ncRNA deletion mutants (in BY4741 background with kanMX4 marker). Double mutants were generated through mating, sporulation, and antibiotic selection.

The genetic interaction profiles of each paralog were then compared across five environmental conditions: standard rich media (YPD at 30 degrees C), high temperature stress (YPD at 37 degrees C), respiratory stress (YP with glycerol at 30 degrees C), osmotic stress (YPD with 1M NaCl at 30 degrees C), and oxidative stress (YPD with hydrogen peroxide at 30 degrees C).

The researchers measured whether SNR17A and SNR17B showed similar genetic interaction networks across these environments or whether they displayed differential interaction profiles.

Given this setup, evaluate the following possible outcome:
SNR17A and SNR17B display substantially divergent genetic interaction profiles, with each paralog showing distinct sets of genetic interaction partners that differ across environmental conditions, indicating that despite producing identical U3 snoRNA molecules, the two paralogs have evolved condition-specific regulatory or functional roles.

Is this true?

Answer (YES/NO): YES